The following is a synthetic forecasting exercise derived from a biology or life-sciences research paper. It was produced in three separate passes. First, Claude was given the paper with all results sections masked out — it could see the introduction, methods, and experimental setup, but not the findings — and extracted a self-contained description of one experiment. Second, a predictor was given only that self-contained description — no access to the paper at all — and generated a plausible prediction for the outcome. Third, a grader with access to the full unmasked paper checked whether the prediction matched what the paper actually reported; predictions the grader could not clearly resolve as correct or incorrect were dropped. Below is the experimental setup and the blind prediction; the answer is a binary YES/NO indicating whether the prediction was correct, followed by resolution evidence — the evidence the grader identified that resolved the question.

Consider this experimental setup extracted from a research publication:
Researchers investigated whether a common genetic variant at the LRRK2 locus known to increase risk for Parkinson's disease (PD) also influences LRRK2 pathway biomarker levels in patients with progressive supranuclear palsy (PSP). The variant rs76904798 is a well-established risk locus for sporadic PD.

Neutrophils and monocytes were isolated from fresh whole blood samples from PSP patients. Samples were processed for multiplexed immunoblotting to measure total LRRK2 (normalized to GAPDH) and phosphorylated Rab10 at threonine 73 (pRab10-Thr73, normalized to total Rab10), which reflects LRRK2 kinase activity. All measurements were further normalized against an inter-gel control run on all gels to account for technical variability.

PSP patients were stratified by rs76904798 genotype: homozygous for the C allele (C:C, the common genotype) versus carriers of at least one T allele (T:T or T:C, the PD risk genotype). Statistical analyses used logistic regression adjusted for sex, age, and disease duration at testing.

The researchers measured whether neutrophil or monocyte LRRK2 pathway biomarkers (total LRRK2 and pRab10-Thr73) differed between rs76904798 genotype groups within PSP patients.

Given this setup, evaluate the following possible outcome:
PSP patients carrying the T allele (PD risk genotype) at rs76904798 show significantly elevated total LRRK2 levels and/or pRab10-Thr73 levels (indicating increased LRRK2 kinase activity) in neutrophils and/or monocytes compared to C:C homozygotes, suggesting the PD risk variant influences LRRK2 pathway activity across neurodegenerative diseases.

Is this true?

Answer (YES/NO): NO